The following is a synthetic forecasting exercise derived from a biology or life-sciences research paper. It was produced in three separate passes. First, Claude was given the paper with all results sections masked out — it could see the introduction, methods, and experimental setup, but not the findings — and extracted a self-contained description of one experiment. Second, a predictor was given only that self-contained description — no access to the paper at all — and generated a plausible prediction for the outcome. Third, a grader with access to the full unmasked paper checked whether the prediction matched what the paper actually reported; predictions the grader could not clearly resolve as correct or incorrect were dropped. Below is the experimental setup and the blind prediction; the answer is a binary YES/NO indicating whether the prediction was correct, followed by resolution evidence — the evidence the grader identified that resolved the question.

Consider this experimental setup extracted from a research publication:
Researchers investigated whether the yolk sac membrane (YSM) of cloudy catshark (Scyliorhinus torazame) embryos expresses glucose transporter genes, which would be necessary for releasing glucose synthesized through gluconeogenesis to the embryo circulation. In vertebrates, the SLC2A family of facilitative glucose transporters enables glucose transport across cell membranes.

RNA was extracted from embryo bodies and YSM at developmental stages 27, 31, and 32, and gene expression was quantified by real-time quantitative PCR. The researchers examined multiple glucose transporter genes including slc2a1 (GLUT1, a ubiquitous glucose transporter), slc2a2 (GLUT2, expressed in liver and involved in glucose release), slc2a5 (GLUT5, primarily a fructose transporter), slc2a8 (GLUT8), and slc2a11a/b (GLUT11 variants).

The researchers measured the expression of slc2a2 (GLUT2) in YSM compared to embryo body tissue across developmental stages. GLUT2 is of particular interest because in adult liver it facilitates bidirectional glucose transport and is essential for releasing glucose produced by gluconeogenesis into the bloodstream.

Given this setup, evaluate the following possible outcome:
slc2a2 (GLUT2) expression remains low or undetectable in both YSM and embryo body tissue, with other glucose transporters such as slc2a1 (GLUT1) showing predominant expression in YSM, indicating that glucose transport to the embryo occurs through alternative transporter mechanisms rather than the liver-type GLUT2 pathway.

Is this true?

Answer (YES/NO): NO